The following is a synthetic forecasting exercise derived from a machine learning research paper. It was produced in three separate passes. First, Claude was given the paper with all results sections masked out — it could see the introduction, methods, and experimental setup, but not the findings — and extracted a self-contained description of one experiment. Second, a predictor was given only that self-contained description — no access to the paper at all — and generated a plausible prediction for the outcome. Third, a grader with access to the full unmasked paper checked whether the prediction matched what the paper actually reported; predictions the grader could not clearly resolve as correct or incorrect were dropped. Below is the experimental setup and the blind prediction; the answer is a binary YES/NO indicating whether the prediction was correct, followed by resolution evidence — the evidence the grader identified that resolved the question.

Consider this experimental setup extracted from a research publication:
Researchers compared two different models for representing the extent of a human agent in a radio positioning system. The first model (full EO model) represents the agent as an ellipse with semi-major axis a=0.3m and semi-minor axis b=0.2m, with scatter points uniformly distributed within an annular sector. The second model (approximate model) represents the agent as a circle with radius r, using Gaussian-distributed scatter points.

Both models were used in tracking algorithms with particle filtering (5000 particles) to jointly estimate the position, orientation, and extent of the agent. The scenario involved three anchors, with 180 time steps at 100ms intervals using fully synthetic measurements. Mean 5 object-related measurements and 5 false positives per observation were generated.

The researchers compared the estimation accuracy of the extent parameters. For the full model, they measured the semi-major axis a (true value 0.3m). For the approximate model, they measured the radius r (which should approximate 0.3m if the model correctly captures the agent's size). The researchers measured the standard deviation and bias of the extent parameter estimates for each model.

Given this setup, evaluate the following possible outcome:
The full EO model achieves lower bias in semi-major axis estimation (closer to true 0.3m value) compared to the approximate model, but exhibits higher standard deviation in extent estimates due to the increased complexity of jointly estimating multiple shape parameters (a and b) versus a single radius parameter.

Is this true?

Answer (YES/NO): NO